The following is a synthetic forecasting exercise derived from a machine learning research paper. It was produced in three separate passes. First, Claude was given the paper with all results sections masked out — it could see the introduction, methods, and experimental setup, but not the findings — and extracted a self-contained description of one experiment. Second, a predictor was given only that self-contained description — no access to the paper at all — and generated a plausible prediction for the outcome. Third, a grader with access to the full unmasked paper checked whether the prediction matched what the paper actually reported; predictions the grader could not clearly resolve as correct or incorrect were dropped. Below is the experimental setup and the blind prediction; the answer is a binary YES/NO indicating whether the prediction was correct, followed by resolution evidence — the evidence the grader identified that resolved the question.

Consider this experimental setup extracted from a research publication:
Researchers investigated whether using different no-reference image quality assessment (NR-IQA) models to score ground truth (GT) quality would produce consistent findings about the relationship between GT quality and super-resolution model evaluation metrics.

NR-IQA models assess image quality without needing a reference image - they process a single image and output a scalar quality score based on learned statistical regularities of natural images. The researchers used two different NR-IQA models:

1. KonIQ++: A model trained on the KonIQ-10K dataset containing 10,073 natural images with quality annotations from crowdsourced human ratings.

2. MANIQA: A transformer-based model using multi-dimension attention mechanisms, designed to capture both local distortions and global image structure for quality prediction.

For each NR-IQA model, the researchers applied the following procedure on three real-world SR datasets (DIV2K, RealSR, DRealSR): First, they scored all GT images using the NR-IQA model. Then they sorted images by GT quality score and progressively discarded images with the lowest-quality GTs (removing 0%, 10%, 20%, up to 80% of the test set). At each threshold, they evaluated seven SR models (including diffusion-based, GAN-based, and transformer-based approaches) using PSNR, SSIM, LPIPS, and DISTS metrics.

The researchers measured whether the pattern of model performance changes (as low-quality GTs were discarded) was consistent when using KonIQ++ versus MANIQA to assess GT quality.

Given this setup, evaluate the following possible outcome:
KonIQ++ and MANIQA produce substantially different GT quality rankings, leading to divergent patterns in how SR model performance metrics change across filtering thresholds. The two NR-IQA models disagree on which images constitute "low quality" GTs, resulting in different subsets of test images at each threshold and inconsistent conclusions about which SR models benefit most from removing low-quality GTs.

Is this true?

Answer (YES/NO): NO